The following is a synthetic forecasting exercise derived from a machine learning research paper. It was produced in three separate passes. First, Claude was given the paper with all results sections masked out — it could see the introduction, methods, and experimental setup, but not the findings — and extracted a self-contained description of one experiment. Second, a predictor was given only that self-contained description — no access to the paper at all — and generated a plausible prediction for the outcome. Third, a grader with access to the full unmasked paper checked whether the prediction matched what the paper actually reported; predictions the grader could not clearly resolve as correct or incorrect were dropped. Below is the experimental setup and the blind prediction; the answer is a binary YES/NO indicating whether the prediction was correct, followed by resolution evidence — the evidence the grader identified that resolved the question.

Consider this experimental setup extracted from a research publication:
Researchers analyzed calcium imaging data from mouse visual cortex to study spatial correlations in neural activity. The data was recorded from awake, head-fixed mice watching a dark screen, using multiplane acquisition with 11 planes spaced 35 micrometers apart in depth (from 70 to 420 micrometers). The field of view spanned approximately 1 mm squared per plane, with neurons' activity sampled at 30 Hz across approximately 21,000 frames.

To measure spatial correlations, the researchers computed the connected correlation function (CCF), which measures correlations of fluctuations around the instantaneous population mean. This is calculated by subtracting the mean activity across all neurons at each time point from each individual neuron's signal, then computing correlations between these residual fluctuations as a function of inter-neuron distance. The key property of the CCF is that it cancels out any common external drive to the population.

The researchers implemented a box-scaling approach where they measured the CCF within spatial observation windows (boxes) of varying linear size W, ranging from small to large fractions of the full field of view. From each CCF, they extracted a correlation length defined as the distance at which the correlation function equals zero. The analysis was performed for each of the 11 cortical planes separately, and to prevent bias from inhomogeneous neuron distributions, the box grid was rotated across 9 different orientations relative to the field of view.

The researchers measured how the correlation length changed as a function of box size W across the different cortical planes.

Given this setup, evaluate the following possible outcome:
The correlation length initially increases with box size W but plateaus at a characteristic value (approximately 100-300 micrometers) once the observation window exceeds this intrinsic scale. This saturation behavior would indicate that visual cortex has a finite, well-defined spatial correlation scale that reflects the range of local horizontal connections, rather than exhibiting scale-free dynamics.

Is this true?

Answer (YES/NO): NO